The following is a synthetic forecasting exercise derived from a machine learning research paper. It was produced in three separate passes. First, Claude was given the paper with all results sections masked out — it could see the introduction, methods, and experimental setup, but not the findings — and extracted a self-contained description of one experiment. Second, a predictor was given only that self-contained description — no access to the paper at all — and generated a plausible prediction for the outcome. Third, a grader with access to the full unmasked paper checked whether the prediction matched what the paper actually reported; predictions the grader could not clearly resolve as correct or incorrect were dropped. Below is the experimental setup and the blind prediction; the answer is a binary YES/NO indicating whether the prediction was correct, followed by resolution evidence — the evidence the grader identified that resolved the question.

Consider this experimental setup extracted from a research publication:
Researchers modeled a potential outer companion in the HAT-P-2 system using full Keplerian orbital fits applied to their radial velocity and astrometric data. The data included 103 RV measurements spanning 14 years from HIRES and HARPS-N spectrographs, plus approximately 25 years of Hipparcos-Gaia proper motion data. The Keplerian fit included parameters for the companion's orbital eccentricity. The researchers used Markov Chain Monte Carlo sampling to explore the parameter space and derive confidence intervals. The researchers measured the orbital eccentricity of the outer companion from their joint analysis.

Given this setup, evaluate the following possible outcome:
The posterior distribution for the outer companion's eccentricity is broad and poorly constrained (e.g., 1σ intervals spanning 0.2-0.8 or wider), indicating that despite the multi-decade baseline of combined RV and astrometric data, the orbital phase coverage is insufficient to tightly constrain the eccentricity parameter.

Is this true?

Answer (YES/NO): NO